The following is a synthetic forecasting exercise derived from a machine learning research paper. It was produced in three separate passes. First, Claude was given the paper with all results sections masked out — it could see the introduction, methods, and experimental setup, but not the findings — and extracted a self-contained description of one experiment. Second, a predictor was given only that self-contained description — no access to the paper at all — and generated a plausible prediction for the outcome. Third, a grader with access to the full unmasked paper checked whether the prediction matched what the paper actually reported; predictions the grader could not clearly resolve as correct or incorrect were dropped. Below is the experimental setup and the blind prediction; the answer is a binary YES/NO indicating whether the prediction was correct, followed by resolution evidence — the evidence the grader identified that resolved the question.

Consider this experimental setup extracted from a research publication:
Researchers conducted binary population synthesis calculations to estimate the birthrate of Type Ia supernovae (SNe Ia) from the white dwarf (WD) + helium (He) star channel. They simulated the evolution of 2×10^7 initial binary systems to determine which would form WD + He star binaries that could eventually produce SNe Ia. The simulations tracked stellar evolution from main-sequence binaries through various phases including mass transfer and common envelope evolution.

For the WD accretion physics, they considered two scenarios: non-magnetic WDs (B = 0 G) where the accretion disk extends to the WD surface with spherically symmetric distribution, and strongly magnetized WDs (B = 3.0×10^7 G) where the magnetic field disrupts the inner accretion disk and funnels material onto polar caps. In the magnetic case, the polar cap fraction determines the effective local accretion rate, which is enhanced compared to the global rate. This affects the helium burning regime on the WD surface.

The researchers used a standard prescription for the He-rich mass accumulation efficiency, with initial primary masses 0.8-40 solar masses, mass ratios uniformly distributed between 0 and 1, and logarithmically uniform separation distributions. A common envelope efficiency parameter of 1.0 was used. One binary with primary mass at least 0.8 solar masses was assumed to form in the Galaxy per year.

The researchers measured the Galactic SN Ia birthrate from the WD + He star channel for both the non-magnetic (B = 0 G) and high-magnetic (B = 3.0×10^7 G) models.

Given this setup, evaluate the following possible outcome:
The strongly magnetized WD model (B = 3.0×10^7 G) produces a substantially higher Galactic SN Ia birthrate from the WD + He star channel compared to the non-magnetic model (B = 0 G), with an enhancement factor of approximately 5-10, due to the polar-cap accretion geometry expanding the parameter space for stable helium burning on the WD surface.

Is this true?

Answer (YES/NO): NO